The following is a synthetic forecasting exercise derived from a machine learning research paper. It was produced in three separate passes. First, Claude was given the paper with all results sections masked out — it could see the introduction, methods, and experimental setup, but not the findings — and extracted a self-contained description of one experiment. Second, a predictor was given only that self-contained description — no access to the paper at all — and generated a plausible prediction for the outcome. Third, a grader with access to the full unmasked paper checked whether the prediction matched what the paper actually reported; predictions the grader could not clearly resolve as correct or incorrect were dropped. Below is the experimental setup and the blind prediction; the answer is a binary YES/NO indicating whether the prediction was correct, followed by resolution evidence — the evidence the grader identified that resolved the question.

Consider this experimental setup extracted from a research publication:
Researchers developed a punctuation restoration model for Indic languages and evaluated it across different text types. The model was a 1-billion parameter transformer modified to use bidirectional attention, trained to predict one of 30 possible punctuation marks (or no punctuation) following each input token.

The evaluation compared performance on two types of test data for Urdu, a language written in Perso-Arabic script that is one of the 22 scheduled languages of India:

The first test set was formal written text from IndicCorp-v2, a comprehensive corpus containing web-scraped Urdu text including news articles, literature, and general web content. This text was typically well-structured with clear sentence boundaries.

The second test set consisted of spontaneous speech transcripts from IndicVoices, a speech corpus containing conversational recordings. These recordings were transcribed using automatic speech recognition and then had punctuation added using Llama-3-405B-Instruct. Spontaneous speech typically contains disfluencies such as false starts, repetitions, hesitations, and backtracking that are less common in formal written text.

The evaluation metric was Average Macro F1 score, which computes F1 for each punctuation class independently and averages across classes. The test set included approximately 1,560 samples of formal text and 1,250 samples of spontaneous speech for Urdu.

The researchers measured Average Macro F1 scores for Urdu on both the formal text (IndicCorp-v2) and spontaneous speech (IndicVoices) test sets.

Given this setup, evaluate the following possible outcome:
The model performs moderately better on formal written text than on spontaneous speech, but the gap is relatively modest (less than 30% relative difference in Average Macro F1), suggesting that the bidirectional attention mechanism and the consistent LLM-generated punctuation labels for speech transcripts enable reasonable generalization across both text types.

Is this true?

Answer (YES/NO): NO